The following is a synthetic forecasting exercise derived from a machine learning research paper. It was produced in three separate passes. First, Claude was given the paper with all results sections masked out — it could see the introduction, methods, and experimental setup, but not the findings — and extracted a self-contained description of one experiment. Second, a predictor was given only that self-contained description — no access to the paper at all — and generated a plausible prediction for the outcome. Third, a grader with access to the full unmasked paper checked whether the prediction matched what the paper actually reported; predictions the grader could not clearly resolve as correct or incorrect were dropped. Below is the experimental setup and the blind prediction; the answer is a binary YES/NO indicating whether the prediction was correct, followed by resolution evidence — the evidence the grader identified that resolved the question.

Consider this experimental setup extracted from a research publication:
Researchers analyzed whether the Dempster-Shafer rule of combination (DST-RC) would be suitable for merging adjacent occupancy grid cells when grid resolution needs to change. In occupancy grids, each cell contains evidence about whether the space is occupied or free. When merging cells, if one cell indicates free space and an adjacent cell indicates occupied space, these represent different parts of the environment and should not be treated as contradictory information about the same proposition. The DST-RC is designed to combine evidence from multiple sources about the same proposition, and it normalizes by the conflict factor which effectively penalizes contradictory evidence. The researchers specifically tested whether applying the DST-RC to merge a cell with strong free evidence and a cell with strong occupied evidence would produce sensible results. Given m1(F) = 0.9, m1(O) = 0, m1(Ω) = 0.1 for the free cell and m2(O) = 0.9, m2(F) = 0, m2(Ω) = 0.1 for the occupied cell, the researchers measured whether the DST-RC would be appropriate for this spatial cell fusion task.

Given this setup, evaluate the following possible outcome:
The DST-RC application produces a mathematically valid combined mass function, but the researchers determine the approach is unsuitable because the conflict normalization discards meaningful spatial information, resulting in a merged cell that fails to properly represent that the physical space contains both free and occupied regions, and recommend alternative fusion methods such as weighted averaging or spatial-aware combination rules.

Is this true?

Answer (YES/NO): NO